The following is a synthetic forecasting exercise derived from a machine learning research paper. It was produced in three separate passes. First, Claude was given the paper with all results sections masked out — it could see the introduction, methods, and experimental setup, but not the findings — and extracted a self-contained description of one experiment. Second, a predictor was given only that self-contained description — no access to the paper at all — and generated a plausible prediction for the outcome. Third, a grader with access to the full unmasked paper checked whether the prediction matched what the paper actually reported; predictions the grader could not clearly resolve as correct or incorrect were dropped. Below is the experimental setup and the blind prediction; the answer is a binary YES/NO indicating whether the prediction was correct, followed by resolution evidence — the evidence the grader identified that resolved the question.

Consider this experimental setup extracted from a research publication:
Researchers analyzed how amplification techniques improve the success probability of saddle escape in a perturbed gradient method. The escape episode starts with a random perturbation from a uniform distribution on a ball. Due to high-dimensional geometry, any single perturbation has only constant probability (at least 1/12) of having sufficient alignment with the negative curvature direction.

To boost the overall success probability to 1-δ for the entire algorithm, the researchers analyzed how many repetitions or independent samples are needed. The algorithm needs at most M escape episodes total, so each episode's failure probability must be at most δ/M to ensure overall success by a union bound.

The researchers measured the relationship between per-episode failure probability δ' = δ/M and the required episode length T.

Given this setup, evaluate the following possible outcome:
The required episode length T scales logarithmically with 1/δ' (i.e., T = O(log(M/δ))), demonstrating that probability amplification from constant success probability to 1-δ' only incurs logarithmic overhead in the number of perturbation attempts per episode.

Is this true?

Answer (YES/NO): NO